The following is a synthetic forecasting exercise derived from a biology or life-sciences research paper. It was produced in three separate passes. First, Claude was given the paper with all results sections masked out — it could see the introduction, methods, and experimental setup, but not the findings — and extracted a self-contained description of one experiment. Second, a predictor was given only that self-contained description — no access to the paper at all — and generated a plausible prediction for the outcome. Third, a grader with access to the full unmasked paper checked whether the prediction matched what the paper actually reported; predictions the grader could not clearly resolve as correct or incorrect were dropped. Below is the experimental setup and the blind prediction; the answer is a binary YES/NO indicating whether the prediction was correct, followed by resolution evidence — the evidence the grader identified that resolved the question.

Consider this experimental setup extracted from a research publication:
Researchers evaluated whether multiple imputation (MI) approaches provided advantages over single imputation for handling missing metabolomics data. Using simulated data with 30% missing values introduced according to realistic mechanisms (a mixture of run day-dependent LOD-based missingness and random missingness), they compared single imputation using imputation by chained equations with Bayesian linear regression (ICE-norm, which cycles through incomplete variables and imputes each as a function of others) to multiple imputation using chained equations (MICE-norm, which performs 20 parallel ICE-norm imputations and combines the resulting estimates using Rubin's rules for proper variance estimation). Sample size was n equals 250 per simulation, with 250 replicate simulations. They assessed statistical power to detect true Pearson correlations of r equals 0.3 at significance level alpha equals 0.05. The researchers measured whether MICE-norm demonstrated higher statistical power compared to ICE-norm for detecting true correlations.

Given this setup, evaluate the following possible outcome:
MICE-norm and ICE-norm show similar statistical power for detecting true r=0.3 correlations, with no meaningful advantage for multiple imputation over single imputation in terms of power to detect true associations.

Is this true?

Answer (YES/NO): YES